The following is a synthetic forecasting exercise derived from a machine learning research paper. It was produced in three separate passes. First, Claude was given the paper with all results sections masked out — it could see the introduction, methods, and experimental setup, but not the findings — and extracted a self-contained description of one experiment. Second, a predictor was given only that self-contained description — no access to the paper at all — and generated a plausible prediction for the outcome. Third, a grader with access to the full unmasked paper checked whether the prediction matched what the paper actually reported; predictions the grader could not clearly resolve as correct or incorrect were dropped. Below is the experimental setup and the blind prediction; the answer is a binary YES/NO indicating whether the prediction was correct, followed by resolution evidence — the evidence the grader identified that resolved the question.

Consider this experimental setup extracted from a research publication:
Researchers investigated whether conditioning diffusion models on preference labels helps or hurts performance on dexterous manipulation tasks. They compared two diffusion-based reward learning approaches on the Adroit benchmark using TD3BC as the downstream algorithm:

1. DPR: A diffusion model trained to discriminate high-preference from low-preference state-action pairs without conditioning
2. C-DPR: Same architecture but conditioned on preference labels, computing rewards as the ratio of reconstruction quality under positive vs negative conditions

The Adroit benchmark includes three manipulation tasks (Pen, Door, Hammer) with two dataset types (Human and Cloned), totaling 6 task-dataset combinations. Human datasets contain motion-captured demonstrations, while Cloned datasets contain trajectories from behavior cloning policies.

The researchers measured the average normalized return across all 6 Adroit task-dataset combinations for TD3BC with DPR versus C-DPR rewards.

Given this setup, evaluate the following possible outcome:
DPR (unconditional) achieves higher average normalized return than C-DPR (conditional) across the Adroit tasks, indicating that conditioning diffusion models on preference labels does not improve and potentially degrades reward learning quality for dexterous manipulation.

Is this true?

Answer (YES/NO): YES